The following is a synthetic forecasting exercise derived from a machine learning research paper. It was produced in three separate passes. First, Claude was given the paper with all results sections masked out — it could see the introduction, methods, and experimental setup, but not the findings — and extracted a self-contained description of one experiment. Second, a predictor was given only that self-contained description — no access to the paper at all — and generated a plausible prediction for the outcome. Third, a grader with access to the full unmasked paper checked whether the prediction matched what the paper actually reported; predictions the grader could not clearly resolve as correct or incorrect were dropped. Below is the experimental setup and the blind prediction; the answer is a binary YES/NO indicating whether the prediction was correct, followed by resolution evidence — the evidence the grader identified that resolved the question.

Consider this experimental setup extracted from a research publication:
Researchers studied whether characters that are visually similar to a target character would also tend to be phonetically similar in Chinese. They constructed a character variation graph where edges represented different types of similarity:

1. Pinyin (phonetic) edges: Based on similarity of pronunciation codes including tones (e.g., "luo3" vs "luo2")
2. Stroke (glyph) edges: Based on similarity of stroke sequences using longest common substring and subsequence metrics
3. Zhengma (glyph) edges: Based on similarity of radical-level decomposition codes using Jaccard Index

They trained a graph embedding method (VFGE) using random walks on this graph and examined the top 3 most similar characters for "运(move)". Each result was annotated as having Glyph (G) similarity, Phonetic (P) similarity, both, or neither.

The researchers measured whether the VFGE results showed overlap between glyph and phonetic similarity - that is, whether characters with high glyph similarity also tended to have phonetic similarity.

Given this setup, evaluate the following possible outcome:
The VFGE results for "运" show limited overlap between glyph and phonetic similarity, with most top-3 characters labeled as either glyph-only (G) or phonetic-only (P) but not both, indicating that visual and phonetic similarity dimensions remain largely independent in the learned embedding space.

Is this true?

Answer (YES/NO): NO